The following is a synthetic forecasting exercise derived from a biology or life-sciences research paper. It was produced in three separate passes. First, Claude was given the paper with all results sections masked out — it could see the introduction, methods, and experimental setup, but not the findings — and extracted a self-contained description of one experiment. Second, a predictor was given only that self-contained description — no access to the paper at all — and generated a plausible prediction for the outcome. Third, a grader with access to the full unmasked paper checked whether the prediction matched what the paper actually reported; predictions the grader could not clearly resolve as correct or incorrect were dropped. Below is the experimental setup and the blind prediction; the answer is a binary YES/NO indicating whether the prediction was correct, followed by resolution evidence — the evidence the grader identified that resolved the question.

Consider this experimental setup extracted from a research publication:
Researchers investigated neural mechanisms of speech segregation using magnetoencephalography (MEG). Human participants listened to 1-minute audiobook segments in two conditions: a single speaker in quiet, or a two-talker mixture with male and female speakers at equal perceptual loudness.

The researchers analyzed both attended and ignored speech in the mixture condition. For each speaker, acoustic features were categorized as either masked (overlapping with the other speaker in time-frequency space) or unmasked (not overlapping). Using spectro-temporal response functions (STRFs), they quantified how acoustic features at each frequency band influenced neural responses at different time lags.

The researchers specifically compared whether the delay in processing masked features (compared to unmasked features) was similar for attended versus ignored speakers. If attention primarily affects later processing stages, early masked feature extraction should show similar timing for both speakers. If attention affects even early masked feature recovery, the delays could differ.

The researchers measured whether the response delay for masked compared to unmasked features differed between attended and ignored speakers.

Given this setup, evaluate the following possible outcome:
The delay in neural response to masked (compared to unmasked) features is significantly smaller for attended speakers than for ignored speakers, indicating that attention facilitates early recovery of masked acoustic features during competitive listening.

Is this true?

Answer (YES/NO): NO